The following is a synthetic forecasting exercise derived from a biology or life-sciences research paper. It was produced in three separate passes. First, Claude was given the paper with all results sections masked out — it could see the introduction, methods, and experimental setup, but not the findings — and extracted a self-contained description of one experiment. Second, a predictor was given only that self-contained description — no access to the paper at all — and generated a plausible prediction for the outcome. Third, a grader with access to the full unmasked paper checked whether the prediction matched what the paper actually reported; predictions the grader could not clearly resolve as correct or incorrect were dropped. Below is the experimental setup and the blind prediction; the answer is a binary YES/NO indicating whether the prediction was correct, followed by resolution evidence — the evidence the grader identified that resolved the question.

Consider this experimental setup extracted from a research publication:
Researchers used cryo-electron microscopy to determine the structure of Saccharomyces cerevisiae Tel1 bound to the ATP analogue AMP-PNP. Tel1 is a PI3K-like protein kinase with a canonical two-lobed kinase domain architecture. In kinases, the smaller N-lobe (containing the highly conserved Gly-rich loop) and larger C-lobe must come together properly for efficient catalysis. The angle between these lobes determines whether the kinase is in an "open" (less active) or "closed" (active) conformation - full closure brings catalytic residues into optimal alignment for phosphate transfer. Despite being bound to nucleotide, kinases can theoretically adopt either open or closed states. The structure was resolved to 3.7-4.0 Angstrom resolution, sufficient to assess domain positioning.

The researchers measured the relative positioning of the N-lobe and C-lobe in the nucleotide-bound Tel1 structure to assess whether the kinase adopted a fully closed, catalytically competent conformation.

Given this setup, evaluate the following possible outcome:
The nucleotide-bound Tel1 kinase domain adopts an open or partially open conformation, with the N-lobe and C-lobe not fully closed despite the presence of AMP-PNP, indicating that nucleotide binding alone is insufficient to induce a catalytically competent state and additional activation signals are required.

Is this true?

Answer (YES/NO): YES